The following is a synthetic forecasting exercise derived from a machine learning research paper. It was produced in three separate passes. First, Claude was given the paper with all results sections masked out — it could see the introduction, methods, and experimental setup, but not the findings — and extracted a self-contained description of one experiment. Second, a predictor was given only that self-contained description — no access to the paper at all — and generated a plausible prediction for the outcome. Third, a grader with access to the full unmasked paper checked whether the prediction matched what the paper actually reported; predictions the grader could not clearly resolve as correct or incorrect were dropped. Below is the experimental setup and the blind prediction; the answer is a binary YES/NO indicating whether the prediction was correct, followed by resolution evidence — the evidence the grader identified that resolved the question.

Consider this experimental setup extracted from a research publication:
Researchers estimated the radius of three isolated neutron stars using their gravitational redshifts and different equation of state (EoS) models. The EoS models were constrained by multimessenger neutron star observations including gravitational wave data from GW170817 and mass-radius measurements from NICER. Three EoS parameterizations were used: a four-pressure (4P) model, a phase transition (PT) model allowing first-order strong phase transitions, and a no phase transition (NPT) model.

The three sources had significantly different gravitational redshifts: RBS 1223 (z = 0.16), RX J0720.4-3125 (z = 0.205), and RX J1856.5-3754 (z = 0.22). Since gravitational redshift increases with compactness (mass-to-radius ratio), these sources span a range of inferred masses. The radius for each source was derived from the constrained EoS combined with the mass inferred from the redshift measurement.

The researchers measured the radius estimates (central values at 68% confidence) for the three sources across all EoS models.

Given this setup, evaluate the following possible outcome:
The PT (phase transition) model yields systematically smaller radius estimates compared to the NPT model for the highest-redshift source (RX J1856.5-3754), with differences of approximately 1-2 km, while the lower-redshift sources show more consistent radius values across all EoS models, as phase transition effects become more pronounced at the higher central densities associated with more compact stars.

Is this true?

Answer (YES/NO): NO